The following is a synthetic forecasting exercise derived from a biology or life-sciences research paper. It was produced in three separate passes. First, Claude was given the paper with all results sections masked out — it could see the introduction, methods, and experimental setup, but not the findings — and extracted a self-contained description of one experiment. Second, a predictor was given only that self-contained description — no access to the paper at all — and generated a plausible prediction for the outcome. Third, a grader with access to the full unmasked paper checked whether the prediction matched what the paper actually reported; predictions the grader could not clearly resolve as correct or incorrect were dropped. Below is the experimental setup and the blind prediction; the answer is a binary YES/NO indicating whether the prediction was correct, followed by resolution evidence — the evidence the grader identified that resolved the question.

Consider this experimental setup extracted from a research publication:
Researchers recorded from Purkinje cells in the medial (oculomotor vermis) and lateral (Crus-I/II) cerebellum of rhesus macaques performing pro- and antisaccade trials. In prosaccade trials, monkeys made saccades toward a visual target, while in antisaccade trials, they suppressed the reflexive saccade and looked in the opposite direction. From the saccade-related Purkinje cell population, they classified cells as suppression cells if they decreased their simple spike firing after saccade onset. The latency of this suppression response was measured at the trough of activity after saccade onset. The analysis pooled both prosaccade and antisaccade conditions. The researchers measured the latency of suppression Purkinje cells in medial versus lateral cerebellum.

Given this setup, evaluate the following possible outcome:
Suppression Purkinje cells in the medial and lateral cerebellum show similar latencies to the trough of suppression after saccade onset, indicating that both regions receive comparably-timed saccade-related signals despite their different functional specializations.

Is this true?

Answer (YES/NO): NO